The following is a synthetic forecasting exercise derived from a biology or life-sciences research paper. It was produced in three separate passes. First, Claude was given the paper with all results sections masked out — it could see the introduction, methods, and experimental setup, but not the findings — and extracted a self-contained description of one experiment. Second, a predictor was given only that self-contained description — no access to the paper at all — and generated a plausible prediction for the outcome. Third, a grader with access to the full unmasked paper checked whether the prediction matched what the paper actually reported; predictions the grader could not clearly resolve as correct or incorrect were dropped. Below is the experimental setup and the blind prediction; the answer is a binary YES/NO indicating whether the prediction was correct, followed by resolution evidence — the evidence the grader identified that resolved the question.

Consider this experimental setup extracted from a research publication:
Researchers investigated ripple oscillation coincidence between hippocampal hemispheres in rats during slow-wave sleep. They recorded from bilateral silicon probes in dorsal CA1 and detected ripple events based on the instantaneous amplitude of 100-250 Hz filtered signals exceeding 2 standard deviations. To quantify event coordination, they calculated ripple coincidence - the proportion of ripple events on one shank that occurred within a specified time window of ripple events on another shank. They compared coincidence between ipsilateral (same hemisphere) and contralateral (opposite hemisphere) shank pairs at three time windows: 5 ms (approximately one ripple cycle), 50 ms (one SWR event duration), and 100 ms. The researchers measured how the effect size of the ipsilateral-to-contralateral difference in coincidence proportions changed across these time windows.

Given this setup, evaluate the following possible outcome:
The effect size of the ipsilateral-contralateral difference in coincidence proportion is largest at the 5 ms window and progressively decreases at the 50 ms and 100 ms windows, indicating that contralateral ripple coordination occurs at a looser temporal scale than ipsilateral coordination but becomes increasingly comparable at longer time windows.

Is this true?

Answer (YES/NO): YES